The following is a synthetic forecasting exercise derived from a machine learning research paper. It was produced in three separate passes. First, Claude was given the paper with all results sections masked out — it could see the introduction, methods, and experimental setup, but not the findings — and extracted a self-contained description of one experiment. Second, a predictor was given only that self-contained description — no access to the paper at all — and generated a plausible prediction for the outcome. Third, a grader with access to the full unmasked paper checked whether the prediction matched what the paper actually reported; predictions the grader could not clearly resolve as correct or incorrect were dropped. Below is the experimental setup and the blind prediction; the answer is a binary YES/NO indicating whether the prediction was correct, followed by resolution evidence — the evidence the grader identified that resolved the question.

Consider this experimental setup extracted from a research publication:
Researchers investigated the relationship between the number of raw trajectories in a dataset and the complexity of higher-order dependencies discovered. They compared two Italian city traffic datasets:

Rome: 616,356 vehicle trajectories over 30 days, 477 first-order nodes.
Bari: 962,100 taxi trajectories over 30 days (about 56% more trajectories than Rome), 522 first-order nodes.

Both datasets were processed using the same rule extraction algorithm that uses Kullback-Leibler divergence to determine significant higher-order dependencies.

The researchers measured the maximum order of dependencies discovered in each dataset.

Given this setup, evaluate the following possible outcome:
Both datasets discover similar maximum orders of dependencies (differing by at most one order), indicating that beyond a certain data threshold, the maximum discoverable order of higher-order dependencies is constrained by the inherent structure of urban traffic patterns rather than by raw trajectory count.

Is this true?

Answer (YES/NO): NO